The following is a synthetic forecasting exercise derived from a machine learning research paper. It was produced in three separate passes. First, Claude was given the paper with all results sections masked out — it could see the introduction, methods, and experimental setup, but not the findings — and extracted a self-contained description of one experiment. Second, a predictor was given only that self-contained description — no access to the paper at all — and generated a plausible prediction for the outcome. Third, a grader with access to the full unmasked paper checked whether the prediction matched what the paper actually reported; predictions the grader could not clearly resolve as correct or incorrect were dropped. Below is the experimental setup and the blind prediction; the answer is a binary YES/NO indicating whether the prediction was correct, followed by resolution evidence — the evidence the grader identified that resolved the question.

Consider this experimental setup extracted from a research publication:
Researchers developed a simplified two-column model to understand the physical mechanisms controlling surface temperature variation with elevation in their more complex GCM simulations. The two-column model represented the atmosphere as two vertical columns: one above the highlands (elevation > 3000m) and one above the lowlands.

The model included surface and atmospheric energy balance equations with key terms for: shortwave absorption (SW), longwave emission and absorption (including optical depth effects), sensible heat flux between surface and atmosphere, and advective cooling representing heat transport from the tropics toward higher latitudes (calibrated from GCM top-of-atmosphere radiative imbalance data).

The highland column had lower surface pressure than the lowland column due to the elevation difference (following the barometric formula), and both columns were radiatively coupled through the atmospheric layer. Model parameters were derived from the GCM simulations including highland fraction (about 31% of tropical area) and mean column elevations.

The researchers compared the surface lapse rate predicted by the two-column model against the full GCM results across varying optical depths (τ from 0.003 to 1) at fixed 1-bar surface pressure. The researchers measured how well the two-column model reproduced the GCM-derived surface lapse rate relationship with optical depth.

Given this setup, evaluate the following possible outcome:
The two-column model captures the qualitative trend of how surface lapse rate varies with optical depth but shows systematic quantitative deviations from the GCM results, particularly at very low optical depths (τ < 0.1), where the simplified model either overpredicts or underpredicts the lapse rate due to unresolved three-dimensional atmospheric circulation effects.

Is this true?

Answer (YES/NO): NO